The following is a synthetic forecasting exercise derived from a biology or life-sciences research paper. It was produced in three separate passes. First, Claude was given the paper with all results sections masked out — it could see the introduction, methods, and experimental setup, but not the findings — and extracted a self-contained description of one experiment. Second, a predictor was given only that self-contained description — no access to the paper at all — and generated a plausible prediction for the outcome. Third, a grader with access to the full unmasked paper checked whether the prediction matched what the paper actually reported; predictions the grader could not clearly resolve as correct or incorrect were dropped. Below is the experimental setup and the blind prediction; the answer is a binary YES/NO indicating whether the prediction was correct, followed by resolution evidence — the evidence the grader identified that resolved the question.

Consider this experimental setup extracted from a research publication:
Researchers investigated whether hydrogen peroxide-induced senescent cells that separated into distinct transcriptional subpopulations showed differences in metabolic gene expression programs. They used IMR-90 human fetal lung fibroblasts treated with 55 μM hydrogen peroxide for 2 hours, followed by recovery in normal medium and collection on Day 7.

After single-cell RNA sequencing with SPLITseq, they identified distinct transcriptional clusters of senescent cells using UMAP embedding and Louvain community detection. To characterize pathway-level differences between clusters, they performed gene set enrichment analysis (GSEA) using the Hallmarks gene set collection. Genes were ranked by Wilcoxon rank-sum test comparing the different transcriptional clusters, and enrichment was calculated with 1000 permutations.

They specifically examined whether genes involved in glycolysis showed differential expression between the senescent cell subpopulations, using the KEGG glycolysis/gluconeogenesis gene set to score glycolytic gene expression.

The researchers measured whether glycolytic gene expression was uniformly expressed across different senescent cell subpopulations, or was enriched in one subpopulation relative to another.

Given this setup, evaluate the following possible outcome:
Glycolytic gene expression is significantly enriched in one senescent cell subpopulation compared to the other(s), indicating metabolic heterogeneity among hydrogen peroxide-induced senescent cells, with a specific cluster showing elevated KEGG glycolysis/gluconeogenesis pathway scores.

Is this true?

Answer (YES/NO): YES